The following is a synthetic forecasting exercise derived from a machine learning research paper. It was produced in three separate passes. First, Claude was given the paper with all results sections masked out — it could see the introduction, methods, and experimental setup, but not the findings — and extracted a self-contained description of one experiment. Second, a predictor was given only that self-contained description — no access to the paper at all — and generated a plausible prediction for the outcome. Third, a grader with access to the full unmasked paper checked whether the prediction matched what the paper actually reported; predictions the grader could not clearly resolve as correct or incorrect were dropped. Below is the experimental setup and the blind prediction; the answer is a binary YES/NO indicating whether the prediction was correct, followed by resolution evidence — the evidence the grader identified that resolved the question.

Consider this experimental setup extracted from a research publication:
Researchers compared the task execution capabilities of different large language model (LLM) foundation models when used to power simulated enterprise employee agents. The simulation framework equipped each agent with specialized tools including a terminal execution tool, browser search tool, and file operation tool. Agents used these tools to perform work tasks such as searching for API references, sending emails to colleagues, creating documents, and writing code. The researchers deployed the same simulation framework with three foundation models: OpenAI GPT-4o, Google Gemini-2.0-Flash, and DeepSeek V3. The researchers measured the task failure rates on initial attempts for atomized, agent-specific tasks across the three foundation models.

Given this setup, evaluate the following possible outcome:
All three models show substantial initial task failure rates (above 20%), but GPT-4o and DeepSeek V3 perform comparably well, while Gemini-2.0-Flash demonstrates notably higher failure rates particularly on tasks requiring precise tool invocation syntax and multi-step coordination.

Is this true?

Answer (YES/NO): NO